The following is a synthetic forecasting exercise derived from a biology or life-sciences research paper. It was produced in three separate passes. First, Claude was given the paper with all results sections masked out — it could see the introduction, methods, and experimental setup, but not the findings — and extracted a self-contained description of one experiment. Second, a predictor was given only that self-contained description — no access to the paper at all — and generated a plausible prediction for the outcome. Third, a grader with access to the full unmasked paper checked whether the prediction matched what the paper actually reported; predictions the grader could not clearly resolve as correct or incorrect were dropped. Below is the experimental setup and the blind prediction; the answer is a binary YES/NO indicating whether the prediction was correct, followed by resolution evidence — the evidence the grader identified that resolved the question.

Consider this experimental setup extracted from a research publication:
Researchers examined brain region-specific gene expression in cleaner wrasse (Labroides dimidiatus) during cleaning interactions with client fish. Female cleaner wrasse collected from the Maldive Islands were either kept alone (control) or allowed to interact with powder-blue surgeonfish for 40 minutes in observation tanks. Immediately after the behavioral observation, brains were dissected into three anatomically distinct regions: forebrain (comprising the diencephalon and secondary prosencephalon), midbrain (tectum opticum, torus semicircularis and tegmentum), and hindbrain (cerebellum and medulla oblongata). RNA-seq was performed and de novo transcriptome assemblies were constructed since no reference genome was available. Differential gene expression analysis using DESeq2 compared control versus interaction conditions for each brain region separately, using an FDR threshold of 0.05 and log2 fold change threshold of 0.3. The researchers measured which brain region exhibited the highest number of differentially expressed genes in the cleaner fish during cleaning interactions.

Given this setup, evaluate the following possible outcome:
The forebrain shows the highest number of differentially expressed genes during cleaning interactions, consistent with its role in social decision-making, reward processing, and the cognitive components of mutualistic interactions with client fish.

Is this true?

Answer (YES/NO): NO